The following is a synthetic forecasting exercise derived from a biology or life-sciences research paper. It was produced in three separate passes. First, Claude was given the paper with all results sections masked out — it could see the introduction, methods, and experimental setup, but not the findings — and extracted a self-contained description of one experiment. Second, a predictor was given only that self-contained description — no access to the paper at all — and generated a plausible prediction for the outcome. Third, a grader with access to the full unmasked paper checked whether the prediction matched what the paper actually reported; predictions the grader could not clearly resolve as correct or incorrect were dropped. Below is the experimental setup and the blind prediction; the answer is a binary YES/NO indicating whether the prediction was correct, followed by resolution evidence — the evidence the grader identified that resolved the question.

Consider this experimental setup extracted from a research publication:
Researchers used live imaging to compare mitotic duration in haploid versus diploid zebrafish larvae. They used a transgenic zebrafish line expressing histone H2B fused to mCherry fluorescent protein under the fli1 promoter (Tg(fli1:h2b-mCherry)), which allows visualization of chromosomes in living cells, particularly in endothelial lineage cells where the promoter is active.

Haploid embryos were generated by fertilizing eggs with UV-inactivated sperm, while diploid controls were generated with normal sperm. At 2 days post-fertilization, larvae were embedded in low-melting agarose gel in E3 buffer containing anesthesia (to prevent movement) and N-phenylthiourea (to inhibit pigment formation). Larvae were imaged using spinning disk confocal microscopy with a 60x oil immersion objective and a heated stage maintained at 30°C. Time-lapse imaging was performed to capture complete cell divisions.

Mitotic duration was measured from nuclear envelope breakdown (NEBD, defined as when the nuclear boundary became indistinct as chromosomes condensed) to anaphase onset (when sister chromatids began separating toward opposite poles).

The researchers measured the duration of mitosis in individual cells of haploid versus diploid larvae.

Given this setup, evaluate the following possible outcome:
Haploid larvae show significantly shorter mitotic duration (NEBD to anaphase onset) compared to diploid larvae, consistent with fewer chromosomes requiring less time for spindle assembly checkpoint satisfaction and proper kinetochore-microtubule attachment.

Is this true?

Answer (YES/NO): NO